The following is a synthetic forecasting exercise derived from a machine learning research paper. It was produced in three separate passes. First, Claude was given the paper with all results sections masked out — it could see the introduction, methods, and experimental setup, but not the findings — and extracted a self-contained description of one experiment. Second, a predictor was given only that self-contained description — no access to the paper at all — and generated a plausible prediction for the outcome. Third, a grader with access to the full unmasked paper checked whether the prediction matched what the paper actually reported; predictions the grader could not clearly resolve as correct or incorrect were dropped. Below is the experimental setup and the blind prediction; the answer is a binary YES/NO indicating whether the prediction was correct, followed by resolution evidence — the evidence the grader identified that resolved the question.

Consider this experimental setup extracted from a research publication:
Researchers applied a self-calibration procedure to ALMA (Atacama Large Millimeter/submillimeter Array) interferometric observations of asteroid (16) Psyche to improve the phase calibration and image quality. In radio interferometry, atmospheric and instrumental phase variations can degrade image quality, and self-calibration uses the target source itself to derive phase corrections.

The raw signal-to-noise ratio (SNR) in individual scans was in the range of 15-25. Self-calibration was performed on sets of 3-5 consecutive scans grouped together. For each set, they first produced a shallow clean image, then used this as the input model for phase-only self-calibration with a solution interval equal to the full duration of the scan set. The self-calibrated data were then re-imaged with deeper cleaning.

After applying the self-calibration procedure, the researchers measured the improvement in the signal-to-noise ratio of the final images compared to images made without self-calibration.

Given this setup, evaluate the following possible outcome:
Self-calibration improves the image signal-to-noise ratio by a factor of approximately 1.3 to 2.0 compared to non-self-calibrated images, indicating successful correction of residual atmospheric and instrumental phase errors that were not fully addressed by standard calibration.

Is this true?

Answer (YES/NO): NO